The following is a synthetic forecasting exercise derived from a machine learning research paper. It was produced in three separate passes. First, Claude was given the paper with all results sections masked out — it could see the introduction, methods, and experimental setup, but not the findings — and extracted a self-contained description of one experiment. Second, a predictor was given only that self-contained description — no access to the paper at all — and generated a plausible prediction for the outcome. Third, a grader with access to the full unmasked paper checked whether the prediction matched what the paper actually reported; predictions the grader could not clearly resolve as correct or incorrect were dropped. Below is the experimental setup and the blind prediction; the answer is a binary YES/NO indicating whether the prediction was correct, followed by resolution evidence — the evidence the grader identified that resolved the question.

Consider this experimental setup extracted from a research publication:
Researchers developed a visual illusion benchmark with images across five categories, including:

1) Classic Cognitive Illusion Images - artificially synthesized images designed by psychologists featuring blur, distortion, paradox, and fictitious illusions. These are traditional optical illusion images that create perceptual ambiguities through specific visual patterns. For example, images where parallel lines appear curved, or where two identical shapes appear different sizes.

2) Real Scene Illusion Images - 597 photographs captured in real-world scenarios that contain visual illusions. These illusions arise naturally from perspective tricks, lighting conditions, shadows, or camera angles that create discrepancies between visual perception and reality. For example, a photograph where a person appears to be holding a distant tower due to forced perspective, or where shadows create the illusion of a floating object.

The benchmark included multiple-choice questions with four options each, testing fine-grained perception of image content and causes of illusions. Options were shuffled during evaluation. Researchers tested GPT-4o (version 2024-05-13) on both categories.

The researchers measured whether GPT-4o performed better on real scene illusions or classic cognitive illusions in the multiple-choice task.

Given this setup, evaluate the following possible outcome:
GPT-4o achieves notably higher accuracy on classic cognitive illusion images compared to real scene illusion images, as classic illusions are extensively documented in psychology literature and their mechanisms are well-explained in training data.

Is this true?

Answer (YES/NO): NO